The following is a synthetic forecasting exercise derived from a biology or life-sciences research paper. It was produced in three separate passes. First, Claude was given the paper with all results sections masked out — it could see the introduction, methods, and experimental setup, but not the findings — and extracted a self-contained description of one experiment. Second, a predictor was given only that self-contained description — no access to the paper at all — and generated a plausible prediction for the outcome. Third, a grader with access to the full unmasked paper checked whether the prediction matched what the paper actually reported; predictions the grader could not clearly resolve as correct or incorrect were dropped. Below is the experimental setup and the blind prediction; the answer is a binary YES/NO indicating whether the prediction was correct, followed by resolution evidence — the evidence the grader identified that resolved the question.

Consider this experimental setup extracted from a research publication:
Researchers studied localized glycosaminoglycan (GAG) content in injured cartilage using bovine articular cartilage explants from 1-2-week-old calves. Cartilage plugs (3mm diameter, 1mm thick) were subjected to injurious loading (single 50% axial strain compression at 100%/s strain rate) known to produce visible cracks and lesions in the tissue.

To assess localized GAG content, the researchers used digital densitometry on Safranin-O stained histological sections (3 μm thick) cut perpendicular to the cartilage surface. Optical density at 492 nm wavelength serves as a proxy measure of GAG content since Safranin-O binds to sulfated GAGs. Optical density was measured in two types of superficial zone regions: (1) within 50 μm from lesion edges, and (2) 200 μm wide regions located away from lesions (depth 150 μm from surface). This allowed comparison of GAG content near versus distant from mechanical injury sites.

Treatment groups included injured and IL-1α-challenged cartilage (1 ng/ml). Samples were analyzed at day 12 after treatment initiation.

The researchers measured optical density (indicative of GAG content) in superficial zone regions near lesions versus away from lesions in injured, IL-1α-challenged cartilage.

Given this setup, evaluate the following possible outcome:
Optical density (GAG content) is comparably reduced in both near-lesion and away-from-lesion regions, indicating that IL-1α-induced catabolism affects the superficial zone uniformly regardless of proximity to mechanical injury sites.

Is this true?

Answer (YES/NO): NO